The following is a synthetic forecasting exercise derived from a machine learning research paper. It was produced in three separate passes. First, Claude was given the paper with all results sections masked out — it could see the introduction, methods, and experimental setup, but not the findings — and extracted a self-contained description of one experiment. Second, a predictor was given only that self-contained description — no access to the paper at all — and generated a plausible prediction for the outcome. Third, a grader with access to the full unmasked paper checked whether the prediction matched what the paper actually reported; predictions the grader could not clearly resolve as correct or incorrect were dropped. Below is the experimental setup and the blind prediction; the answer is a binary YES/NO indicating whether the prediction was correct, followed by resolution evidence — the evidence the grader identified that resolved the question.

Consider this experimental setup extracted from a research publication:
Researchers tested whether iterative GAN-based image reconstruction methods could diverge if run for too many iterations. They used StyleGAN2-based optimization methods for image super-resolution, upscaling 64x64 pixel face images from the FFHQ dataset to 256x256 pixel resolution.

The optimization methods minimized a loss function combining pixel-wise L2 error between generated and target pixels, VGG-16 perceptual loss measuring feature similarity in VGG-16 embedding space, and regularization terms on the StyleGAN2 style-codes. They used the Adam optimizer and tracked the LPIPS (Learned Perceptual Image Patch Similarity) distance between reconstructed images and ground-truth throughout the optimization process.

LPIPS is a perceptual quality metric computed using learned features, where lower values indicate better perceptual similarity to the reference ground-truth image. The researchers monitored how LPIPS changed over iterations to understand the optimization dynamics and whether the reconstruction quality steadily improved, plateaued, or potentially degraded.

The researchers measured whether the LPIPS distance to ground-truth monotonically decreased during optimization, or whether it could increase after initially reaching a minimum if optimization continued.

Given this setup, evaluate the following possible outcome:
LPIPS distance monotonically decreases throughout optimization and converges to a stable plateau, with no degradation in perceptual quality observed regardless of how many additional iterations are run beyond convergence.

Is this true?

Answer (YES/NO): NO